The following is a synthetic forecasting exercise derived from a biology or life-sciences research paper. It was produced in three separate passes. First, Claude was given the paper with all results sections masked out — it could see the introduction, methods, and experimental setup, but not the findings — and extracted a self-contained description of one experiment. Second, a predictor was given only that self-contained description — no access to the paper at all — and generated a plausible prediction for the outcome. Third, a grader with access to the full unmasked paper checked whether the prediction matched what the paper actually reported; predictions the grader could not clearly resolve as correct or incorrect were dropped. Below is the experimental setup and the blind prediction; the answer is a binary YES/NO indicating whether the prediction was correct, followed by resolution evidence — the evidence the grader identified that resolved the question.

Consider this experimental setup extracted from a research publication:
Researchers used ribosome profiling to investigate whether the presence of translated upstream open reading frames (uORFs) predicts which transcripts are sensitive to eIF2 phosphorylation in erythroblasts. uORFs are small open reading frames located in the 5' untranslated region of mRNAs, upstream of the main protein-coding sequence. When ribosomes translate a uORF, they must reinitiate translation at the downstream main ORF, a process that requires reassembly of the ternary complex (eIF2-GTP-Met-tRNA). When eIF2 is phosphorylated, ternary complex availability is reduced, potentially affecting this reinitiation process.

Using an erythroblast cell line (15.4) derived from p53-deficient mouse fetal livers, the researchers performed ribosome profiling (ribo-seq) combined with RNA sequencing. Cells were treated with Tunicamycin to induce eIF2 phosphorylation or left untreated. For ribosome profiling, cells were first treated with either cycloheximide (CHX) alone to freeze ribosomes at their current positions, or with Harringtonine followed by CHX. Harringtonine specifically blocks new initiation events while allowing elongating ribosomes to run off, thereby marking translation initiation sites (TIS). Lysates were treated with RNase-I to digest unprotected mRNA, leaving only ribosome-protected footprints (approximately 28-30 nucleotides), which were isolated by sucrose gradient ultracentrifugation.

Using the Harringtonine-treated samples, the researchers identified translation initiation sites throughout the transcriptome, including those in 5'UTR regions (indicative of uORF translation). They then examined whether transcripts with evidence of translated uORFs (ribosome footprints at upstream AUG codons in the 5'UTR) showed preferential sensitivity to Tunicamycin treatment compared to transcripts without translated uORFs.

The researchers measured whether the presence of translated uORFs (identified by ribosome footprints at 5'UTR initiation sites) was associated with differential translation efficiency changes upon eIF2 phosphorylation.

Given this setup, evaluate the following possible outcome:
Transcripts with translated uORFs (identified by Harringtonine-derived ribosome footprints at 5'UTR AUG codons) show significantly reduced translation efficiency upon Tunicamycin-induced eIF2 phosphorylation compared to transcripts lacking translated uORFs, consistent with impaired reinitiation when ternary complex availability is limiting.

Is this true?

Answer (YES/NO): NO